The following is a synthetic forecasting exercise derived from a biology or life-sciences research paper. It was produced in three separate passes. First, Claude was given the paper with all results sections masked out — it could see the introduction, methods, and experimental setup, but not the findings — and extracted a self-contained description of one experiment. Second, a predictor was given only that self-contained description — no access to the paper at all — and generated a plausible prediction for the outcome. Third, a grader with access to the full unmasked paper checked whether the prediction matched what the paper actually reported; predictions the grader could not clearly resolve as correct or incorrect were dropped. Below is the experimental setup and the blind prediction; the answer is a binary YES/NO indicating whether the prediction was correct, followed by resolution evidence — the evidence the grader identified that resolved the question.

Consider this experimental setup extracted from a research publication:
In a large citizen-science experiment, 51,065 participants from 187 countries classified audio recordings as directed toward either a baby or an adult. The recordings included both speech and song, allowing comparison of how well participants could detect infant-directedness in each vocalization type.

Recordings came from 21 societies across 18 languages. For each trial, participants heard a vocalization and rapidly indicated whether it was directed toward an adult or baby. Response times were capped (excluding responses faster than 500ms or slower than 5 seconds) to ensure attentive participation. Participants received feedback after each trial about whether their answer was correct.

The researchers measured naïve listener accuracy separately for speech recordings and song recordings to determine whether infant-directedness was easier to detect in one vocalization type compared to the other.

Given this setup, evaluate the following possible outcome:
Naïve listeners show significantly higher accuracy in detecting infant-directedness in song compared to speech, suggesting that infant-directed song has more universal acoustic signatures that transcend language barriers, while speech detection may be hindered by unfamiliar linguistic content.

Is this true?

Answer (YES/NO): NO